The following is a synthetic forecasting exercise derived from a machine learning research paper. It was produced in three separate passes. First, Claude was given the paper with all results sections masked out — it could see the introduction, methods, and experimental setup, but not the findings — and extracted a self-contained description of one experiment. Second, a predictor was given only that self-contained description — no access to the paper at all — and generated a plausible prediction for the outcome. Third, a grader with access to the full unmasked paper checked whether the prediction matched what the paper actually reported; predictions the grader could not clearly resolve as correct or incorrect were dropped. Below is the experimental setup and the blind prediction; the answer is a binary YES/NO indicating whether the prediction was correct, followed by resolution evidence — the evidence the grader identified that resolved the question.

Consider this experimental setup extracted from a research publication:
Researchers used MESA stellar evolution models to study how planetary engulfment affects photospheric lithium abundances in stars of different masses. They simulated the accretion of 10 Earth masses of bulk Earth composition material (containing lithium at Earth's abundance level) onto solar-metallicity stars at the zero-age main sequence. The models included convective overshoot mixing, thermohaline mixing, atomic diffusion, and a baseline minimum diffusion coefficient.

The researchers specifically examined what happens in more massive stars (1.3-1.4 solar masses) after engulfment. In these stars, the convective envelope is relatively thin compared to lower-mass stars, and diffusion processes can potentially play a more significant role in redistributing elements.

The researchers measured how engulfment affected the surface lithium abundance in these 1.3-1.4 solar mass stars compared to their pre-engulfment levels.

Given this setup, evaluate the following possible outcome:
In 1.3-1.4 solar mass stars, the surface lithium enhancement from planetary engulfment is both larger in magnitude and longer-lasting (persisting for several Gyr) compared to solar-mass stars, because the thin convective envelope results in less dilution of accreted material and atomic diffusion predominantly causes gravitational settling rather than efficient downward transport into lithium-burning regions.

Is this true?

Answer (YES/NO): NO